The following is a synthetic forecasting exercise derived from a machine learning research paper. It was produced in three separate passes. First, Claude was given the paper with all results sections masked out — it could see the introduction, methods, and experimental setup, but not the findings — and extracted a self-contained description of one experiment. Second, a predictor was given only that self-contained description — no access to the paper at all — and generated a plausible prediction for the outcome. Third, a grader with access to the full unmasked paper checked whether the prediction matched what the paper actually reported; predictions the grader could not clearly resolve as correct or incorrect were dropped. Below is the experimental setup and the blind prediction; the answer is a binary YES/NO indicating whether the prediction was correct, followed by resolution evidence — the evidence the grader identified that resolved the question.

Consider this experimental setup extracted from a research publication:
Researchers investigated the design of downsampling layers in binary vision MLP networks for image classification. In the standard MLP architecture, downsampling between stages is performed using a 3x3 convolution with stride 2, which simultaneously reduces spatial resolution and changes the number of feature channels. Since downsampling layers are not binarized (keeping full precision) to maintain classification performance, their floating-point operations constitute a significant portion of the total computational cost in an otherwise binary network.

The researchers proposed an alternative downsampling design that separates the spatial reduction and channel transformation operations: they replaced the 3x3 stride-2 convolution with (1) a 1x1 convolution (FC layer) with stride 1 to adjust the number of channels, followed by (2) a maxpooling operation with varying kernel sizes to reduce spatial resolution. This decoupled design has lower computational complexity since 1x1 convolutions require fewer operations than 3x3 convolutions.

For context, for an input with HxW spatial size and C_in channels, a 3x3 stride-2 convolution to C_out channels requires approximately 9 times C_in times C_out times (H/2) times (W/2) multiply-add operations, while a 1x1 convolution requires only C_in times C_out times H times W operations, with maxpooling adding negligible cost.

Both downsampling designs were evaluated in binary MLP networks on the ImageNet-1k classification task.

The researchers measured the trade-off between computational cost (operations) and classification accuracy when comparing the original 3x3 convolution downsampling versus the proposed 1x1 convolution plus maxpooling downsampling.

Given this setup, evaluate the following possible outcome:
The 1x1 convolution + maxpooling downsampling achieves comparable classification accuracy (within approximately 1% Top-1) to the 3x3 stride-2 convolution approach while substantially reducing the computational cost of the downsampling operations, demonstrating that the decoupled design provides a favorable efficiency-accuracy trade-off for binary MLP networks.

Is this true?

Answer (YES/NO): YES